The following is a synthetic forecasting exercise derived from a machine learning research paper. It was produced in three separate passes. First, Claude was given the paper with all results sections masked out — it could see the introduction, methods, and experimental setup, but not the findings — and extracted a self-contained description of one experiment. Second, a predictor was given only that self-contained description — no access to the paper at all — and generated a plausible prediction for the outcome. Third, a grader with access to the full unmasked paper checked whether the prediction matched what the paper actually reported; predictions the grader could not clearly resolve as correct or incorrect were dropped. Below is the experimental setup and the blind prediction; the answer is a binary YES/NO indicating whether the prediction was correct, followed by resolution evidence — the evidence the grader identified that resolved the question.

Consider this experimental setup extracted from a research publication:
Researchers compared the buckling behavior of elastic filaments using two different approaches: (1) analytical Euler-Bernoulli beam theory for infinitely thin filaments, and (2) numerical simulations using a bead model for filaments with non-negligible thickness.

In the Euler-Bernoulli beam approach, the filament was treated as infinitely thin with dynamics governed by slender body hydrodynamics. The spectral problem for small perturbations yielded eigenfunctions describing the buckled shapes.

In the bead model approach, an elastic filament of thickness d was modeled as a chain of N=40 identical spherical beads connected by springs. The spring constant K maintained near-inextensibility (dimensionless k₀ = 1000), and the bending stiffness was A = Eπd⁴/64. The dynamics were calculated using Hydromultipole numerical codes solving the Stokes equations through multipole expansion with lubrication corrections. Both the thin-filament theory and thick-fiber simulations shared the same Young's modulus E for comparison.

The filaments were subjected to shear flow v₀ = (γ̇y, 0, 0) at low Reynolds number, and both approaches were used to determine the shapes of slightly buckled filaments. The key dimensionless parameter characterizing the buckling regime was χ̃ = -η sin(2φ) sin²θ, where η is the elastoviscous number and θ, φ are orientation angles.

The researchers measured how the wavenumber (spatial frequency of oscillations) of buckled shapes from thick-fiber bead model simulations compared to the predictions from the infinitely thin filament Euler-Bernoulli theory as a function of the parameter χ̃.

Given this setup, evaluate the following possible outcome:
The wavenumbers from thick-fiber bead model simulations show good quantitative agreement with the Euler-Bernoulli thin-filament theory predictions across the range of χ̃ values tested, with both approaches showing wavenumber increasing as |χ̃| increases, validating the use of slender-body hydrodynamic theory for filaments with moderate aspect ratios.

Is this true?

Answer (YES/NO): NO